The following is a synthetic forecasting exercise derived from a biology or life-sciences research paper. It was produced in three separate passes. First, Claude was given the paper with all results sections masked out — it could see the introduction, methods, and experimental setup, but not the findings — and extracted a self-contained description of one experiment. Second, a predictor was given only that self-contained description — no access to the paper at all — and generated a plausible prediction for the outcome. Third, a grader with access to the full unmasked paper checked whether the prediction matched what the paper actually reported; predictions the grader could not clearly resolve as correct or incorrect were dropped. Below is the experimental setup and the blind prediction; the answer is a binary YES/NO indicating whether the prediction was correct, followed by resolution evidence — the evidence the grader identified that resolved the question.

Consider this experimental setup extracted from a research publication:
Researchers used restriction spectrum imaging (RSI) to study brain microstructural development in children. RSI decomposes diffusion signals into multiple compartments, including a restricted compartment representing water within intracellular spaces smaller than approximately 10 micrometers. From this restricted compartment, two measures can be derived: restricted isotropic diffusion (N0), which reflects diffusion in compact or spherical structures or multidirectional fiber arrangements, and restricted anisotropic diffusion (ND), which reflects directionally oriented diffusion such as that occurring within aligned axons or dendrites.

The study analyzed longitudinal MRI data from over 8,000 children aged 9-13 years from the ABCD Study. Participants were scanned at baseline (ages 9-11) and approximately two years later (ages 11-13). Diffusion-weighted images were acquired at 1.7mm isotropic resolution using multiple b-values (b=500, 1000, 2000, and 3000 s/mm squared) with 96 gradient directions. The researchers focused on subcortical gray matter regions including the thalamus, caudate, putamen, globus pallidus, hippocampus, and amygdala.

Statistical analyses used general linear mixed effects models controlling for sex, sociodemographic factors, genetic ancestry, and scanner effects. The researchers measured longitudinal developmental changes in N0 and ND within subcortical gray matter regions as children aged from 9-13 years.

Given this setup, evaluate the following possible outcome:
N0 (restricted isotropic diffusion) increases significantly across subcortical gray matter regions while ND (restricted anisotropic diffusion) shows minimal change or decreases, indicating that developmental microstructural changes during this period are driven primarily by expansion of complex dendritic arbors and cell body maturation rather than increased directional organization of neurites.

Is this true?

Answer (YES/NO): NO